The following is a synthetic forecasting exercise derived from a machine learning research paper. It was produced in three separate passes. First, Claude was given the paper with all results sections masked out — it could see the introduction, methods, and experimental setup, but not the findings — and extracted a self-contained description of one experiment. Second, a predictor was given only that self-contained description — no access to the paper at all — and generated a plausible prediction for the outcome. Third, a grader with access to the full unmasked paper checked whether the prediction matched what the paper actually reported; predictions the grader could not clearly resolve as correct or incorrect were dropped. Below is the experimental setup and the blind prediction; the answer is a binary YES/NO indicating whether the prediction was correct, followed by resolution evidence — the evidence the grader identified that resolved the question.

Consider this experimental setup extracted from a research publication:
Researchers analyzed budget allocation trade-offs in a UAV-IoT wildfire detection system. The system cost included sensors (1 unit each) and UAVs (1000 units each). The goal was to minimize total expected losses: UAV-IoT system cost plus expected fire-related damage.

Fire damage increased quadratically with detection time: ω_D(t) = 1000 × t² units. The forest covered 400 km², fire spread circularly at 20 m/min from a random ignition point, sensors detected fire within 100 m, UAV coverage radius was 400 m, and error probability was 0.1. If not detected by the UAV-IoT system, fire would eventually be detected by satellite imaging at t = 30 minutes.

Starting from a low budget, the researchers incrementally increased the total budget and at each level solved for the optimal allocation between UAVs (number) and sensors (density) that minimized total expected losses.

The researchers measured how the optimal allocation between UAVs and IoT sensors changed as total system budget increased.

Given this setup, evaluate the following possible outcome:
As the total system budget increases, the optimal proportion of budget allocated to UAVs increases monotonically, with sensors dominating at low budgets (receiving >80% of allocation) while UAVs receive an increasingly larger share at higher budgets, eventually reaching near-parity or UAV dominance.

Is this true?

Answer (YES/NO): NO